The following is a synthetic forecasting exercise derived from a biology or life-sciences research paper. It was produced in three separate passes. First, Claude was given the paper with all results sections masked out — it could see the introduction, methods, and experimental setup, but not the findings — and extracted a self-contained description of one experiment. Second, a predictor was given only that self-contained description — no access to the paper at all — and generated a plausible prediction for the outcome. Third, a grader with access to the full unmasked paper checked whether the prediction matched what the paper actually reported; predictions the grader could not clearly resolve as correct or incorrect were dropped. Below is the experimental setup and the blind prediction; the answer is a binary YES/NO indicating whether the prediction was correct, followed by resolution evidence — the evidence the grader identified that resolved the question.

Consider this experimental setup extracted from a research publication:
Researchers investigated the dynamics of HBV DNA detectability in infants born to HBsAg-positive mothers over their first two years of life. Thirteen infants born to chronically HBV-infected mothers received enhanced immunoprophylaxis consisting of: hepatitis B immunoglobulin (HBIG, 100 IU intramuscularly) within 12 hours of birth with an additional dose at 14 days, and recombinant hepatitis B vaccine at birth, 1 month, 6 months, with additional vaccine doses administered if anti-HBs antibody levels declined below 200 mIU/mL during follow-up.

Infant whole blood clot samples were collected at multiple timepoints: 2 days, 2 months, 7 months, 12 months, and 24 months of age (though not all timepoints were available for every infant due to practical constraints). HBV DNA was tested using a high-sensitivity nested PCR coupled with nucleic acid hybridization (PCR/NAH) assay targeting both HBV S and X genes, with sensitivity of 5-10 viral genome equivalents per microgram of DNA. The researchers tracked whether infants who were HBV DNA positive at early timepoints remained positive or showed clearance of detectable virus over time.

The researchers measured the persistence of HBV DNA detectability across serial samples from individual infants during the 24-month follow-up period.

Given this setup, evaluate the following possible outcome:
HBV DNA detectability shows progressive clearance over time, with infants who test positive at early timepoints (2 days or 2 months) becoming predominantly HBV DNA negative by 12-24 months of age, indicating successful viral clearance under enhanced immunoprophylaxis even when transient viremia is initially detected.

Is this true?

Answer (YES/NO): NO